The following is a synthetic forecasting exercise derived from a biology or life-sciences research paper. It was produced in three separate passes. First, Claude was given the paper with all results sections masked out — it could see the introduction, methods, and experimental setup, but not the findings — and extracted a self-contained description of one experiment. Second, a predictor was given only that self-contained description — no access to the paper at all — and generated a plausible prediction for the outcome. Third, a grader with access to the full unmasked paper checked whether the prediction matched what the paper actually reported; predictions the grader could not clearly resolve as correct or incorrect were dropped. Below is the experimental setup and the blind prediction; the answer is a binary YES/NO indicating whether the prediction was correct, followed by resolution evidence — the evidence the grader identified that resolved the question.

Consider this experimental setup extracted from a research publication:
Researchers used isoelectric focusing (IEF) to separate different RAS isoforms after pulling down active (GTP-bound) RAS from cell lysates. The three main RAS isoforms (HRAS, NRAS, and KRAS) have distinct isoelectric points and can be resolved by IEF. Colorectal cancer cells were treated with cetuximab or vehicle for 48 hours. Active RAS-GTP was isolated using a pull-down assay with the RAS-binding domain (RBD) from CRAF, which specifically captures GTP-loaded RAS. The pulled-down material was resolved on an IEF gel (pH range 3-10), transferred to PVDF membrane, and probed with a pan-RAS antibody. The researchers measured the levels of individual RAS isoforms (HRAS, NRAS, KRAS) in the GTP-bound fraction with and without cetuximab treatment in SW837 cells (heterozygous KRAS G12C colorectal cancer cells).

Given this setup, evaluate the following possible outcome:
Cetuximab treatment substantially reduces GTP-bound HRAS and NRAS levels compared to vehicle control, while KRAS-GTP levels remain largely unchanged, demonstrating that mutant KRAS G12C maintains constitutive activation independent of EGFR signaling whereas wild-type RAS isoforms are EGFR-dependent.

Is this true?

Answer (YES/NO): NO